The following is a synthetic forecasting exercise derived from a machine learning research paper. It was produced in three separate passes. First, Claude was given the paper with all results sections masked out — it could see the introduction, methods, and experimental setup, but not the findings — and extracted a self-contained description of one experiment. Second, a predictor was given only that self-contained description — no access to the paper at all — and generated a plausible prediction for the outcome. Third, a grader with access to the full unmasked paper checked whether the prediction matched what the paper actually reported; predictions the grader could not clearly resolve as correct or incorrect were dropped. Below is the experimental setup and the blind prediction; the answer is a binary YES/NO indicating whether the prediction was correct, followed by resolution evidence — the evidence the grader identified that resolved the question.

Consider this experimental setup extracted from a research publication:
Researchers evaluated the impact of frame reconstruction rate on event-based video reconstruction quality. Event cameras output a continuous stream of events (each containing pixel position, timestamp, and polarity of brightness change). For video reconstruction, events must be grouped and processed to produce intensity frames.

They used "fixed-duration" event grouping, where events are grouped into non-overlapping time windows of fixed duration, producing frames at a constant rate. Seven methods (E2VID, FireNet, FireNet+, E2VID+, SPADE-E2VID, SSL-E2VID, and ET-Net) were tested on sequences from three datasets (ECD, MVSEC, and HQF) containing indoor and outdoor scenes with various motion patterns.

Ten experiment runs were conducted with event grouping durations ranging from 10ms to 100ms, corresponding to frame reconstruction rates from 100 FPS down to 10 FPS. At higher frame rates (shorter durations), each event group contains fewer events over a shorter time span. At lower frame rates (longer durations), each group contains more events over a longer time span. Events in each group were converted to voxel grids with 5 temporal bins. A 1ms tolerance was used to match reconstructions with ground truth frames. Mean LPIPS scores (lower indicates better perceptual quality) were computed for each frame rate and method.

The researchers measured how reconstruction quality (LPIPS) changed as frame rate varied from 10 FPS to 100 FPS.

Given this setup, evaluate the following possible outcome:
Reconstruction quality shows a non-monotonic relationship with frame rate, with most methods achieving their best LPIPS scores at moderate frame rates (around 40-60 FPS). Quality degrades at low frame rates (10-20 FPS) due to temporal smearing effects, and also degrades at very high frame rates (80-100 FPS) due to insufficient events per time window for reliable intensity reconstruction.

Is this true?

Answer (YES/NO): NO